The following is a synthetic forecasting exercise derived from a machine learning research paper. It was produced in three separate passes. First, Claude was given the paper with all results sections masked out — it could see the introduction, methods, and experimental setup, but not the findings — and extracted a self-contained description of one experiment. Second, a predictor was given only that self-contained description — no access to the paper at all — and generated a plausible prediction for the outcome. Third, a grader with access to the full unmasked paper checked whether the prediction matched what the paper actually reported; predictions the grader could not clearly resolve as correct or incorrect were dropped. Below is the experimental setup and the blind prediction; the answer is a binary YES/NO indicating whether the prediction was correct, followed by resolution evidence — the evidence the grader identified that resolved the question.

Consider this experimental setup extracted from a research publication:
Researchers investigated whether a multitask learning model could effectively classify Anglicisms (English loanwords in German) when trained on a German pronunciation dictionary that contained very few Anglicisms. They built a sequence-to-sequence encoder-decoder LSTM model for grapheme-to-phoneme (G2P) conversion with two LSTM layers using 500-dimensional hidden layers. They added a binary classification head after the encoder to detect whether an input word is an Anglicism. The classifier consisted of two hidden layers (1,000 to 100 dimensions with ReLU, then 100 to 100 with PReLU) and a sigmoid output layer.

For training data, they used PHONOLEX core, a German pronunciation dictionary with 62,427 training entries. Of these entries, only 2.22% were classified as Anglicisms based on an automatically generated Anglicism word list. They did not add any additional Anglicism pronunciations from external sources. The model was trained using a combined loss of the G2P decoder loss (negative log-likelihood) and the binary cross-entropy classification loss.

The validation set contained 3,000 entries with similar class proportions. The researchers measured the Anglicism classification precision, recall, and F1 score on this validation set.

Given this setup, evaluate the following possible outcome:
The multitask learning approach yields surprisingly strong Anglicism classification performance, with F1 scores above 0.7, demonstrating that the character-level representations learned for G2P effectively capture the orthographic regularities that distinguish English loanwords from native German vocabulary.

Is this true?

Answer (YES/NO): NO